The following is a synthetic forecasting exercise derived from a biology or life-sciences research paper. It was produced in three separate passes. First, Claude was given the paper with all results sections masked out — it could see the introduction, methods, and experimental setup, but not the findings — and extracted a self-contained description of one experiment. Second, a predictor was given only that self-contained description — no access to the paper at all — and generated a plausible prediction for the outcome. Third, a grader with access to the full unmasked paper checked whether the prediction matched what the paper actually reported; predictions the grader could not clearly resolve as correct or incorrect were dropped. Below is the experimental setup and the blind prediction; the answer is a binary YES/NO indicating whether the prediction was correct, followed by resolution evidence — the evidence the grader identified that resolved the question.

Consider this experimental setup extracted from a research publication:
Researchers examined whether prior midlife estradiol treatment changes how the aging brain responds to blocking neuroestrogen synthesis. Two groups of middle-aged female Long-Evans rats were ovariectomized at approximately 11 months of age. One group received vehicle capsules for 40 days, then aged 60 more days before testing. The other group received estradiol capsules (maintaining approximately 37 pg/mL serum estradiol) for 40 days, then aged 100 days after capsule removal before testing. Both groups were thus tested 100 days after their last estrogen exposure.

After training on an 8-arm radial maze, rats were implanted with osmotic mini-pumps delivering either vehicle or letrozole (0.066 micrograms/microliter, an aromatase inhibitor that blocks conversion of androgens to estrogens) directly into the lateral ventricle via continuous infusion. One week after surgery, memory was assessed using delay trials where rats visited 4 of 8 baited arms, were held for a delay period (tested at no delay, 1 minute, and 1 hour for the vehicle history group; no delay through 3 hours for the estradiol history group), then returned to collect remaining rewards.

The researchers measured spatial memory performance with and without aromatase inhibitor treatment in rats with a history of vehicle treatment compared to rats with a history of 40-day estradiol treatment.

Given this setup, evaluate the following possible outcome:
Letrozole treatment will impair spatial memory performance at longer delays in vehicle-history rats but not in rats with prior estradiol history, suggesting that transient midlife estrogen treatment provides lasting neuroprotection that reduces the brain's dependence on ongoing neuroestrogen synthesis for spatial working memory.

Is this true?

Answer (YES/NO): NO